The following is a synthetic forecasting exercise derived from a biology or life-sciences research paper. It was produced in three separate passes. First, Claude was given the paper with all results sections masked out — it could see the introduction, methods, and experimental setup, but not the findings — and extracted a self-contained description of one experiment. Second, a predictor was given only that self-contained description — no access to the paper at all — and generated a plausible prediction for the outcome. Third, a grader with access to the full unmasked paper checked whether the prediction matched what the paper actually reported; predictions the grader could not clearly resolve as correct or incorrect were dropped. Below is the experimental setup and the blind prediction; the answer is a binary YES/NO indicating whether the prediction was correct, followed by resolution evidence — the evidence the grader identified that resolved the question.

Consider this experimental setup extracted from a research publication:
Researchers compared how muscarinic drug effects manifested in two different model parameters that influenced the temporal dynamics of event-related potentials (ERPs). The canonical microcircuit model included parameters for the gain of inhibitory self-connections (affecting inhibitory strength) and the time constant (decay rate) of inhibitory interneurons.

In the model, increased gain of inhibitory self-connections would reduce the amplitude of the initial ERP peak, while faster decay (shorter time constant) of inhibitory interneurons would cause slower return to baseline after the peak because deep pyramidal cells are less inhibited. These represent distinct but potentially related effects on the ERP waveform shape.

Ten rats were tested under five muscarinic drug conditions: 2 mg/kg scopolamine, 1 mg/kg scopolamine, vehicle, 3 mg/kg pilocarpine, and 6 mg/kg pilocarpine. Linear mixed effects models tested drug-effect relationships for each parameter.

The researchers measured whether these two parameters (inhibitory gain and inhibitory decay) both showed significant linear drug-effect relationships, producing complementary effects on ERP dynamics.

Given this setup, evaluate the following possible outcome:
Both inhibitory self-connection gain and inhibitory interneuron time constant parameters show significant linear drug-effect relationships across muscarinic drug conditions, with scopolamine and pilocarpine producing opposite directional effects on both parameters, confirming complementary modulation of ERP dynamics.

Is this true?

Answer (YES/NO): YES